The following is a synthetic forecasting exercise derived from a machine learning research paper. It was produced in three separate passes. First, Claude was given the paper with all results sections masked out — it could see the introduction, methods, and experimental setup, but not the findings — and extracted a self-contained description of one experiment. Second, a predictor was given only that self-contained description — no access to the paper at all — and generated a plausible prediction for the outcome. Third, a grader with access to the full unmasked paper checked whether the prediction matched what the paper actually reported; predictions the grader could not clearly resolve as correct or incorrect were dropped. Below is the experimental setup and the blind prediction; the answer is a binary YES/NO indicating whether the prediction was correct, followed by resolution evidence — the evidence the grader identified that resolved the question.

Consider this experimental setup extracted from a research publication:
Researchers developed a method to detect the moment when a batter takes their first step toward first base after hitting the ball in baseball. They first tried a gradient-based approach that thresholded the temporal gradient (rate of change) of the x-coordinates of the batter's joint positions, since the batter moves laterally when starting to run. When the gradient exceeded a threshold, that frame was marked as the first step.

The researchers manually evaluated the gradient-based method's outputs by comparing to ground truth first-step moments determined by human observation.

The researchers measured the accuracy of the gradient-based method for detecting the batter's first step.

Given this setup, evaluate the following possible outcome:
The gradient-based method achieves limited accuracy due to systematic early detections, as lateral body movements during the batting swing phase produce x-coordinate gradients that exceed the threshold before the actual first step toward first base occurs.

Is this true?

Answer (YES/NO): NO